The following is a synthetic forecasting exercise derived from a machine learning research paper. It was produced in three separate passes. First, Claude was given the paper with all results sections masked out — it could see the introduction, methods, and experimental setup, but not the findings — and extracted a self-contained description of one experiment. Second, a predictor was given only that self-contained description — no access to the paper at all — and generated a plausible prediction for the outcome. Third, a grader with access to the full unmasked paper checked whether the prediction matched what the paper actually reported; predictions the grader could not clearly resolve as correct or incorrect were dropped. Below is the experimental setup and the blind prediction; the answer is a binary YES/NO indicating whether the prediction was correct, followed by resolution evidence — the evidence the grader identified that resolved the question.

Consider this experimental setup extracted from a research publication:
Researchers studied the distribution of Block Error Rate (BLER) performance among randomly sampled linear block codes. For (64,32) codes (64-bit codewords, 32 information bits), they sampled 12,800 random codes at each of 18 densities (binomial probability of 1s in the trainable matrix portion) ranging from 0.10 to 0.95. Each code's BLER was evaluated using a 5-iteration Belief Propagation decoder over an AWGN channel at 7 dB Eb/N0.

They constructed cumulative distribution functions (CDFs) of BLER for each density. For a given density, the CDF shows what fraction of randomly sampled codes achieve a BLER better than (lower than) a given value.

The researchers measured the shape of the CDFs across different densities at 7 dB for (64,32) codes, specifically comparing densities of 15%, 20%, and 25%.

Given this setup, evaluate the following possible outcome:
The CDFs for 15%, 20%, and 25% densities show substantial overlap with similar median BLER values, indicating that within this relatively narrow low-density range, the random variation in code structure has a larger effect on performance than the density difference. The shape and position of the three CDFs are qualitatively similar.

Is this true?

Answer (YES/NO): NO